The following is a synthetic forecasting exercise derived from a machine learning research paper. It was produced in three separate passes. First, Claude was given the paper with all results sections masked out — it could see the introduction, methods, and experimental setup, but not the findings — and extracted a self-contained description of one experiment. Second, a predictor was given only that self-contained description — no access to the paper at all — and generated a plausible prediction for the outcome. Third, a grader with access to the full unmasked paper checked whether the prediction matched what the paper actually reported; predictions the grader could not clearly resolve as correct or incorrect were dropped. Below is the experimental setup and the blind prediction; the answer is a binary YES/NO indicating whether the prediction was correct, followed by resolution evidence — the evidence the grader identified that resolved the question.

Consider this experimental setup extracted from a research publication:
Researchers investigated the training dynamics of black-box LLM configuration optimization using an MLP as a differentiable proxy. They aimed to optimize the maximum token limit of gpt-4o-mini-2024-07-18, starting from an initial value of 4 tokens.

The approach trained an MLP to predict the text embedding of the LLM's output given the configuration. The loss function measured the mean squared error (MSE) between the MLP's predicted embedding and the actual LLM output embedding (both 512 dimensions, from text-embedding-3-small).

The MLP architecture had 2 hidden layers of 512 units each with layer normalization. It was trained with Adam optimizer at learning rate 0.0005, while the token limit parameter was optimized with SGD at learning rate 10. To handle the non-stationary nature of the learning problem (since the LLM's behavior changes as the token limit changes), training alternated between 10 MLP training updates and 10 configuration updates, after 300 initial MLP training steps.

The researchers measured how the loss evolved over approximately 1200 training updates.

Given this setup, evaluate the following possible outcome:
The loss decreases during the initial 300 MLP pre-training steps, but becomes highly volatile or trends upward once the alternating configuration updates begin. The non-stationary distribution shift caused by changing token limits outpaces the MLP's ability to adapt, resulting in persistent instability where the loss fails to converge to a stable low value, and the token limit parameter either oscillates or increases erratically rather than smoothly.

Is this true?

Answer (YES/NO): NO